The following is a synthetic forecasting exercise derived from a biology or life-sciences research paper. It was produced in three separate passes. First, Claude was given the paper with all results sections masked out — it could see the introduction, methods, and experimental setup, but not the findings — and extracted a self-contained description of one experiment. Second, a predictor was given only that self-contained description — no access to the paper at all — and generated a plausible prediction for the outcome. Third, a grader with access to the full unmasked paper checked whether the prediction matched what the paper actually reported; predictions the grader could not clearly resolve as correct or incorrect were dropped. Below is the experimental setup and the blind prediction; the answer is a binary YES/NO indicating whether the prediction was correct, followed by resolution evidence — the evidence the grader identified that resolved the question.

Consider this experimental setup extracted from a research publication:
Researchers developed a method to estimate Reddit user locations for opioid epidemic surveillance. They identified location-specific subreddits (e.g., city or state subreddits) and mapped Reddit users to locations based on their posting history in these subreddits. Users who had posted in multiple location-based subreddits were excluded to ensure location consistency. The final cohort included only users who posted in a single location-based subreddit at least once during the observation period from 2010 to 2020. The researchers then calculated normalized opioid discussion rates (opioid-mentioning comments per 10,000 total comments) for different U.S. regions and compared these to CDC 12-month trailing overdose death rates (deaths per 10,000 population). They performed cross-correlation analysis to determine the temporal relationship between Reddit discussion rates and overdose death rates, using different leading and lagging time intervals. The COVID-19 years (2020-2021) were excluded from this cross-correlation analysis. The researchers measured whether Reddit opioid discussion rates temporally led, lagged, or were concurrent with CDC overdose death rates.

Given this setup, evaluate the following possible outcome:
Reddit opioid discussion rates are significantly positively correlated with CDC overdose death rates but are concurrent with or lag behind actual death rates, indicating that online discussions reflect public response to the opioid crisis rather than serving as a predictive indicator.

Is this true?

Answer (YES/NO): NO